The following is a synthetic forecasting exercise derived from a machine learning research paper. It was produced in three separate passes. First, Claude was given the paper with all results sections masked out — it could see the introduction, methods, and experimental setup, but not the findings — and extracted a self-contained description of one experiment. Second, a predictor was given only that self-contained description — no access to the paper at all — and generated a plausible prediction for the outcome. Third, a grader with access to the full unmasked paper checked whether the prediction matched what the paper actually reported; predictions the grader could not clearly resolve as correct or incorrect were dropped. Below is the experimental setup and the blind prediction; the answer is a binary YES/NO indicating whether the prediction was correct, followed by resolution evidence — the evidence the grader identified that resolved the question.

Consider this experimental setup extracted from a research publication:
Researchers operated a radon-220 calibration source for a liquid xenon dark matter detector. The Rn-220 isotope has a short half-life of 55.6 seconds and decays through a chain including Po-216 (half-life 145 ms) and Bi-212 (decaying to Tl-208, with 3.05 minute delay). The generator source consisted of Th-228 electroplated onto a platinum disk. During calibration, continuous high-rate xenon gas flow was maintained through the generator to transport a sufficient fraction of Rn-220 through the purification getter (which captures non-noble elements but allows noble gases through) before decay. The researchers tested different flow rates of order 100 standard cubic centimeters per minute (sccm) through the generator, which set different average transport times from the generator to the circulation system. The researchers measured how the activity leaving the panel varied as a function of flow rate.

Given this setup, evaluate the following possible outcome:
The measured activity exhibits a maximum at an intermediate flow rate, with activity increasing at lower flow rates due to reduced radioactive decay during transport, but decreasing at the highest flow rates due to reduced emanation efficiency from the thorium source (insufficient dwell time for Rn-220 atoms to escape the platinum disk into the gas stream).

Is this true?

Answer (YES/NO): NO